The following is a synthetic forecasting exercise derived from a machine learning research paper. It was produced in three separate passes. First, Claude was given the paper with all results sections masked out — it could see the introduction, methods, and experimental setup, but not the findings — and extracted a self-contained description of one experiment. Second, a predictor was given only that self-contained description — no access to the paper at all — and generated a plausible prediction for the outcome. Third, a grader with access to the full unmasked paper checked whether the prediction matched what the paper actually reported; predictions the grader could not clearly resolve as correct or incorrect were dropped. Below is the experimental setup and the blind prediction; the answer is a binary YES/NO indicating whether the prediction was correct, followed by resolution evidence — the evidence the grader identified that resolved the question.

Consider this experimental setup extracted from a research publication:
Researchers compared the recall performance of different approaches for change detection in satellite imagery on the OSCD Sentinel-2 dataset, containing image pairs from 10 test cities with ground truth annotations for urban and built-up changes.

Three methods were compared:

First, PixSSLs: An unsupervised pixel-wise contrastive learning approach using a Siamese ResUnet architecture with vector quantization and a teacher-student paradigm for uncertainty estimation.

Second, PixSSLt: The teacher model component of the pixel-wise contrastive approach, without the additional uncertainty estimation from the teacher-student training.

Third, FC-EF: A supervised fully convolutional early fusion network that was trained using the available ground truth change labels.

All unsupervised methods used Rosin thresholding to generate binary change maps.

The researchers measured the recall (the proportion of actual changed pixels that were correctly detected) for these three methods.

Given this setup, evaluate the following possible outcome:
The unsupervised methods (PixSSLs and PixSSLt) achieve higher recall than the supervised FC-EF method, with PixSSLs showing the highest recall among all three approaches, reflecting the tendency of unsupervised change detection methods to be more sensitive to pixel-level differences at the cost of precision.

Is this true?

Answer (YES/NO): NO